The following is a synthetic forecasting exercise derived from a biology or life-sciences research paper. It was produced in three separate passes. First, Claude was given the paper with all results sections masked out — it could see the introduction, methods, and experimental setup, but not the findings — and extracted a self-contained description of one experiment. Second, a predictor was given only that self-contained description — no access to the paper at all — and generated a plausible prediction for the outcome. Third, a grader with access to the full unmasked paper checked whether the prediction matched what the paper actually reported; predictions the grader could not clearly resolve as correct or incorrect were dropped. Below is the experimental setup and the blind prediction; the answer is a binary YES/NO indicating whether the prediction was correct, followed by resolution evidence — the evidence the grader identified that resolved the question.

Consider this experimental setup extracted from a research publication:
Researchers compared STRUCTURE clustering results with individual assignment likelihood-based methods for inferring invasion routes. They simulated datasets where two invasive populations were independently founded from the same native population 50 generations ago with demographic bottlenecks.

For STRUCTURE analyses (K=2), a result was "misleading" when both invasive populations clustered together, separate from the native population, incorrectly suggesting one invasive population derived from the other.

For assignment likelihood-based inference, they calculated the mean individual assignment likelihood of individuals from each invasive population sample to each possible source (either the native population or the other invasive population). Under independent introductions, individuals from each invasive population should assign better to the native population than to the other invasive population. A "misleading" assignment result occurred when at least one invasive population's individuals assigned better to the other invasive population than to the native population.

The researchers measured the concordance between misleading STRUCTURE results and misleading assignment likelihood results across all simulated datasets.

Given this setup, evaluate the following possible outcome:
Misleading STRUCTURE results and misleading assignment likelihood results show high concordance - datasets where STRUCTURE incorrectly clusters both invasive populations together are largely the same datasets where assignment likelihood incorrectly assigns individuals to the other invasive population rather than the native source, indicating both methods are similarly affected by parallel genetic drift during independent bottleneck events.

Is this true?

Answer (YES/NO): NO